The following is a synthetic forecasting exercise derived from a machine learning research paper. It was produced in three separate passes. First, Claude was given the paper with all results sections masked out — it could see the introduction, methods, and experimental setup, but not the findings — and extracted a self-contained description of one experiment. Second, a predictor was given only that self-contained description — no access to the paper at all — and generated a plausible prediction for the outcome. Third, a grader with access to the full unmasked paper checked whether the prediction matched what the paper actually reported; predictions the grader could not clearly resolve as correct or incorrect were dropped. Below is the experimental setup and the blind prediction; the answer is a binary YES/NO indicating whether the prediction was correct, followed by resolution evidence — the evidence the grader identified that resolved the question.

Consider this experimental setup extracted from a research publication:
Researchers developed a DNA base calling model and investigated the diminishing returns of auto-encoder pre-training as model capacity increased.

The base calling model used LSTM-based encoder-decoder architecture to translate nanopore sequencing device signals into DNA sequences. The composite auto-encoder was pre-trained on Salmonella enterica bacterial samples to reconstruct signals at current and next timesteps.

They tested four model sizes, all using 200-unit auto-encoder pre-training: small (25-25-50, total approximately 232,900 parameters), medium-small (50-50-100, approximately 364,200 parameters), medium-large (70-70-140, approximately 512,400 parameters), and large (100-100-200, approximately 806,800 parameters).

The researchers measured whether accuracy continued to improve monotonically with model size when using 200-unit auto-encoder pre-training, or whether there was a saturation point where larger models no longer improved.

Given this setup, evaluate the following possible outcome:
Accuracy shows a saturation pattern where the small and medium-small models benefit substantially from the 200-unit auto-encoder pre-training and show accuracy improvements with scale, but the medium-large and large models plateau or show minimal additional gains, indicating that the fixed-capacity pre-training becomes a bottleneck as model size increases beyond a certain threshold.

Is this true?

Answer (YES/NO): NO